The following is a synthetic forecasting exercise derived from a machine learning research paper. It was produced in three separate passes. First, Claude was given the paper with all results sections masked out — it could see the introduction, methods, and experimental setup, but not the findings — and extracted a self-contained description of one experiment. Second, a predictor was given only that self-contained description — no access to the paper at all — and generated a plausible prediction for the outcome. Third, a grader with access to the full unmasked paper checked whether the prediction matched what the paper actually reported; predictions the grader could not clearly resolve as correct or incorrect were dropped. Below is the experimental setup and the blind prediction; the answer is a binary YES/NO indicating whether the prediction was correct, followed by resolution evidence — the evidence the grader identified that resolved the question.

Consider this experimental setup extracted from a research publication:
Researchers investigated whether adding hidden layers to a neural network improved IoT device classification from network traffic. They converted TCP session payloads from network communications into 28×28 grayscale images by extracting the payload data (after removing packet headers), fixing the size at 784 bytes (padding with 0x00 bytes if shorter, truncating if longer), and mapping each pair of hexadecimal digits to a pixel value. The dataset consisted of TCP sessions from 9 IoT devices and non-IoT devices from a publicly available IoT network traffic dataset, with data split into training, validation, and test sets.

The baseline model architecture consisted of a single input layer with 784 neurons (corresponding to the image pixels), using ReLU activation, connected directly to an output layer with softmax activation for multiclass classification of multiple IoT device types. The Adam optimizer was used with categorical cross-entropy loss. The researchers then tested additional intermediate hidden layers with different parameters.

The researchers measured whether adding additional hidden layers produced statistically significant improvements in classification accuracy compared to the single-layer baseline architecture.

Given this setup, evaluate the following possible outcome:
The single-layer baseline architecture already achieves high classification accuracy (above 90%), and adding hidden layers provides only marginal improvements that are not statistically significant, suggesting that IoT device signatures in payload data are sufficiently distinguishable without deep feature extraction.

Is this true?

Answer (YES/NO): YES